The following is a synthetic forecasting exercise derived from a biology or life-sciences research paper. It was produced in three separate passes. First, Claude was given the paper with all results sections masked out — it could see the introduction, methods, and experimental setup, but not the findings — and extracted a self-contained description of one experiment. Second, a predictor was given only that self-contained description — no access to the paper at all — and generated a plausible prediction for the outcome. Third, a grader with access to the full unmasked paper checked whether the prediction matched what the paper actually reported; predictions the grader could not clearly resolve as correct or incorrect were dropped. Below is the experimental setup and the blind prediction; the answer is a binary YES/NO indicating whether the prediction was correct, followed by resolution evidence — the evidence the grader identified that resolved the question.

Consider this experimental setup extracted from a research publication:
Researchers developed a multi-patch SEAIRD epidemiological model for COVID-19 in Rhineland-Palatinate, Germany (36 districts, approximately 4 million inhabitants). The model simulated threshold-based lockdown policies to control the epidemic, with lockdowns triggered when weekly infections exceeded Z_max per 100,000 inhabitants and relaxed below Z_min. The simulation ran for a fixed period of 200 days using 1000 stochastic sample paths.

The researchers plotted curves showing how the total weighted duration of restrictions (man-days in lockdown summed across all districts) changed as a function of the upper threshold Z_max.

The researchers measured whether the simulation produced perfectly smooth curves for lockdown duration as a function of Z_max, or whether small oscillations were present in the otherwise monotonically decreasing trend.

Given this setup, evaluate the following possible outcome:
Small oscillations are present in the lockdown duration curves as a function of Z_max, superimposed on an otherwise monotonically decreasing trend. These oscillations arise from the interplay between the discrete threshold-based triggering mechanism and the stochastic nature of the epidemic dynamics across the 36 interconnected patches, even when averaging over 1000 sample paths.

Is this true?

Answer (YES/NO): NO